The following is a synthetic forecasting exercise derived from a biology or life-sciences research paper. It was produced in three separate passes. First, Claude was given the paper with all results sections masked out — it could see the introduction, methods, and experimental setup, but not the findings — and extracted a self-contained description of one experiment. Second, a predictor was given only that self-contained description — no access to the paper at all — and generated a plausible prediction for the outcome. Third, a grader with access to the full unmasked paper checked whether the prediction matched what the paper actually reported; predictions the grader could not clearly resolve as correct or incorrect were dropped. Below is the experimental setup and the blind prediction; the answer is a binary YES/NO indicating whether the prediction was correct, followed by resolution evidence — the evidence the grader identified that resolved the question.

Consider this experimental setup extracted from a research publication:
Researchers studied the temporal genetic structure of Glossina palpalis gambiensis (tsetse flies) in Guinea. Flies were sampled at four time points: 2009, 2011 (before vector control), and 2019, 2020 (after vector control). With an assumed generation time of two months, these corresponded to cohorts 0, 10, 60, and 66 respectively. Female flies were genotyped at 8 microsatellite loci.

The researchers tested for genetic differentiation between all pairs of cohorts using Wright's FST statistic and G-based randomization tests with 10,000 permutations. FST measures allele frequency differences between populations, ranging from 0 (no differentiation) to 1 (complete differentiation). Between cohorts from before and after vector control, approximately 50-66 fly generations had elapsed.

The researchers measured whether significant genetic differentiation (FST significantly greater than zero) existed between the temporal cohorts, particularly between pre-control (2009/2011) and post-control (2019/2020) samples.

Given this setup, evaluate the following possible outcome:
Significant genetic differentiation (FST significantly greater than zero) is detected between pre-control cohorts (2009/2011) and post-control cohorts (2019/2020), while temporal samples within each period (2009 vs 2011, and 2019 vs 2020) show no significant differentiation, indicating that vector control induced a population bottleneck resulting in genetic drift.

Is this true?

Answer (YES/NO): NO